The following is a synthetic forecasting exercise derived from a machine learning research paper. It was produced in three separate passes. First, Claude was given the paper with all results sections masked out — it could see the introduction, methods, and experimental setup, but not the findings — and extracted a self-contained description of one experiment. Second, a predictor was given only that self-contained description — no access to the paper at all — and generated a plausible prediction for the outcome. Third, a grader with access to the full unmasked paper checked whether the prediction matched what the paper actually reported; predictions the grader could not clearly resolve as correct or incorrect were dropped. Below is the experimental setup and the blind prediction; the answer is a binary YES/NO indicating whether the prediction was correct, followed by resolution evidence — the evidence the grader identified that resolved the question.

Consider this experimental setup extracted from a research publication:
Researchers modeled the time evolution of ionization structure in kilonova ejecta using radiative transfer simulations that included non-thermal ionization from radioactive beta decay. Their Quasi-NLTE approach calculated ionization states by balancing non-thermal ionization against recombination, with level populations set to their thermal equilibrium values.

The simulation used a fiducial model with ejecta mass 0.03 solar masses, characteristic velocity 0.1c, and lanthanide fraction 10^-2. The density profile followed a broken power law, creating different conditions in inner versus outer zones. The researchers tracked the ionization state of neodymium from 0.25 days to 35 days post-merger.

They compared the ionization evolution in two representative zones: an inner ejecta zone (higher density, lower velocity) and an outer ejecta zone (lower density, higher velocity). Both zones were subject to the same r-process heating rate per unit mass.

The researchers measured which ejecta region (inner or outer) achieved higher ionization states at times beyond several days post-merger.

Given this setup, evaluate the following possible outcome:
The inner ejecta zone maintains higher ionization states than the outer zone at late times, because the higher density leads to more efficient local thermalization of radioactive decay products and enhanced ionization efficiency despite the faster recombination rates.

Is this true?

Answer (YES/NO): NO